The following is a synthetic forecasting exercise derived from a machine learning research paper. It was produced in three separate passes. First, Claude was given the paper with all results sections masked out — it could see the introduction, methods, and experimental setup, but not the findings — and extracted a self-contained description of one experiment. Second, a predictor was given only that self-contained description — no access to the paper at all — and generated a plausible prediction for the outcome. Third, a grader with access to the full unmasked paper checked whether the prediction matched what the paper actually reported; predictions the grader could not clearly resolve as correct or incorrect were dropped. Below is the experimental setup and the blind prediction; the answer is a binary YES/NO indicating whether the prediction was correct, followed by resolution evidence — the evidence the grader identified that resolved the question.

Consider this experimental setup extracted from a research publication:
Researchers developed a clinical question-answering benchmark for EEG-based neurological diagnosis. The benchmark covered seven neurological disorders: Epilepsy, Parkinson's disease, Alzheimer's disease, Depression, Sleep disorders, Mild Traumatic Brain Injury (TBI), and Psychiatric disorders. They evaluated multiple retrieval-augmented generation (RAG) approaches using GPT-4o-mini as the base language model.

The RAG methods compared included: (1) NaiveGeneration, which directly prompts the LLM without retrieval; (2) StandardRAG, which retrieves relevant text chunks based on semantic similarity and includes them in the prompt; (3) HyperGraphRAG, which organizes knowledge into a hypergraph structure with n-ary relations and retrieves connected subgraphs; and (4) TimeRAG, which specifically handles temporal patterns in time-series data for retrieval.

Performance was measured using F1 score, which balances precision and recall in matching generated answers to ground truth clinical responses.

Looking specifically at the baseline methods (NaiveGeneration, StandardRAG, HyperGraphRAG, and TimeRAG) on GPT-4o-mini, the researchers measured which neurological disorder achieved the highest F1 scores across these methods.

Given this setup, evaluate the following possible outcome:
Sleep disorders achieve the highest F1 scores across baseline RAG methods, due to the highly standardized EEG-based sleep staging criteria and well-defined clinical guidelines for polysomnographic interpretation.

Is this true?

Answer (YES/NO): NO